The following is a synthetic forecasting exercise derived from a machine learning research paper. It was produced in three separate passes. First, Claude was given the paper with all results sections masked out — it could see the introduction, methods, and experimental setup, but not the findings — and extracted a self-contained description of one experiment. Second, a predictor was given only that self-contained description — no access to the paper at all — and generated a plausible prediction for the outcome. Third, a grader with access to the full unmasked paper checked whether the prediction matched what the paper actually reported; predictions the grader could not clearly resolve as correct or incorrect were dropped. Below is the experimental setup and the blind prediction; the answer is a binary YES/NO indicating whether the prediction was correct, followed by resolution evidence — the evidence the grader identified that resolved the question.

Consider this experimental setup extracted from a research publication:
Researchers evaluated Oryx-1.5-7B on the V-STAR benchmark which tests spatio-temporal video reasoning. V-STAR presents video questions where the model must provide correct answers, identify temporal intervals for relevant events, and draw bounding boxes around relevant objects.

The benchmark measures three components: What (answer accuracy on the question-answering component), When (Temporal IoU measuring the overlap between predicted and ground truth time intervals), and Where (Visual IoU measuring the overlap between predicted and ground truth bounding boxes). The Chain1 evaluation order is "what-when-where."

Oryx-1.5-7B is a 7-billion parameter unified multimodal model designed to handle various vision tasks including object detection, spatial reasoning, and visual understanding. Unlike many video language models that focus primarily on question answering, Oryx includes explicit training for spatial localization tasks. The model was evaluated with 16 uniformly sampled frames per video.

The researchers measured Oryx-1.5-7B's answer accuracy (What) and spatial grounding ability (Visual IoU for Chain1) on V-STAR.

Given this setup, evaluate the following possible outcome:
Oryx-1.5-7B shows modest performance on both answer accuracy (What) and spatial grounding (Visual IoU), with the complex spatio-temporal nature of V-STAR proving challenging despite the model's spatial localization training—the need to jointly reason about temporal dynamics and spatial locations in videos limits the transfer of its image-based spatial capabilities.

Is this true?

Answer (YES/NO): NO